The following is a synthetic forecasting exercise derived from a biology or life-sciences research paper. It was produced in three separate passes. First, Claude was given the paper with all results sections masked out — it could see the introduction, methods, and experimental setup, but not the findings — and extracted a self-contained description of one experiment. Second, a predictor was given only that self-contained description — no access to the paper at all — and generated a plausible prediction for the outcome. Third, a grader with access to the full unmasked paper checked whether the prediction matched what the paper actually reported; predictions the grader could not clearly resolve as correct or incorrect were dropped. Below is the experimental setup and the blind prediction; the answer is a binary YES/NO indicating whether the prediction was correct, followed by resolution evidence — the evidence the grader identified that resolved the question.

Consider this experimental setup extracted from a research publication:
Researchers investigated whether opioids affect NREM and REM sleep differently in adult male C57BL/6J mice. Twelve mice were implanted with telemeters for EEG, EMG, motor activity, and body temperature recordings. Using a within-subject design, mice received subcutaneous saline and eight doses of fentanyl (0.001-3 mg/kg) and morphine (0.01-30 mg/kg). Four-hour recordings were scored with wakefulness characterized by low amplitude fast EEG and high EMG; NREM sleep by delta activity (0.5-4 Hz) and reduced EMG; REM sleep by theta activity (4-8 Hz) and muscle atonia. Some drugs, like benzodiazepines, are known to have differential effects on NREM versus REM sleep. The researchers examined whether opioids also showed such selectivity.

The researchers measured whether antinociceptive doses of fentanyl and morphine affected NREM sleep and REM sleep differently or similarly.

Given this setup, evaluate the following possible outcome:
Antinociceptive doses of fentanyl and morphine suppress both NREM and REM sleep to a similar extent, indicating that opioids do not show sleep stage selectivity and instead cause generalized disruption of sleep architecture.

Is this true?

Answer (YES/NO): YES